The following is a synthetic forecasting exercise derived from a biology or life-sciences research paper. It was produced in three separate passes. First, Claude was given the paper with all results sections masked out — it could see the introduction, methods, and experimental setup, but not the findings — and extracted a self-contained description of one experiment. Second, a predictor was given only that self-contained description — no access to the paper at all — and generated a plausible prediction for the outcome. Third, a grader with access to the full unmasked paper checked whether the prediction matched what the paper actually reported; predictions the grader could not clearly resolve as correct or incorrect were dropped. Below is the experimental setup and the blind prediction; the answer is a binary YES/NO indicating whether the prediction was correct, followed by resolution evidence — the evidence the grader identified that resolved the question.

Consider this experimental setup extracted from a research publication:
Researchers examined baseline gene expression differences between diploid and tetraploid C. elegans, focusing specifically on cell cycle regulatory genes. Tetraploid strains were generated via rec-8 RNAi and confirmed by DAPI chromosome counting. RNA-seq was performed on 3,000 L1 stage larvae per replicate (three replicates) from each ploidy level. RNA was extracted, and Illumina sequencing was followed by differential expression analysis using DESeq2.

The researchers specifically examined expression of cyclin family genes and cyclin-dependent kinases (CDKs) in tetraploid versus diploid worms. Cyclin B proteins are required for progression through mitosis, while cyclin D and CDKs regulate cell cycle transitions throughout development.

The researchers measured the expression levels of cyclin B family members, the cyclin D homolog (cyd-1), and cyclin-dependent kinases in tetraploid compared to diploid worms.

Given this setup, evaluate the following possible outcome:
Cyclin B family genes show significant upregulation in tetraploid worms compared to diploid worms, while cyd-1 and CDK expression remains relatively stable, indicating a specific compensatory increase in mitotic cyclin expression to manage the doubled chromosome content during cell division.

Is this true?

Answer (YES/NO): NO